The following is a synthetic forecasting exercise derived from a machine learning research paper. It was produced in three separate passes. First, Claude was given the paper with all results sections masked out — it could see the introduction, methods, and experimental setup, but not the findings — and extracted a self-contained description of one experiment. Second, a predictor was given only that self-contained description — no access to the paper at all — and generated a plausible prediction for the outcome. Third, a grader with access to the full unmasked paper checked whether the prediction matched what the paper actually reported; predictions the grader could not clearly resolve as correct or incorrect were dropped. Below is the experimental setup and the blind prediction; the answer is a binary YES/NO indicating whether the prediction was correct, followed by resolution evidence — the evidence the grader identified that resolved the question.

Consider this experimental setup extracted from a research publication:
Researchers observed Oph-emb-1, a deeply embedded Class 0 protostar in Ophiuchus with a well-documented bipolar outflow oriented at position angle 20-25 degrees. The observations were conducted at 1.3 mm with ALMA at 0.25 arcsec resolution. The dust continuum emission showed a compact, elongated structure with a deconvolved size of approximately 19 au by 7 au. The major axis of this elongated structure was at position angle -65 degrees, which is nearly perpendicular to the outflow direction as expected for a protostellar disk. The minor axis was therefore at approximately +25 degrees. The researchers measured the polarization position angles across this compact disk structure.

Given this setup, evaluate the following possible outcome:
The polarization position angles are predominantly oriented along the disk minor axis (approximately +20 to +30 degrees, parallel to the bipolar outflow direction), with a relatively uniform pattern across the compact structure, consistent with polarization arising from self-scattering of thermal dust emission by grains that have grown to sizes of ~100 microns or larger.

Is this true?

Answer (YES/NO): NO